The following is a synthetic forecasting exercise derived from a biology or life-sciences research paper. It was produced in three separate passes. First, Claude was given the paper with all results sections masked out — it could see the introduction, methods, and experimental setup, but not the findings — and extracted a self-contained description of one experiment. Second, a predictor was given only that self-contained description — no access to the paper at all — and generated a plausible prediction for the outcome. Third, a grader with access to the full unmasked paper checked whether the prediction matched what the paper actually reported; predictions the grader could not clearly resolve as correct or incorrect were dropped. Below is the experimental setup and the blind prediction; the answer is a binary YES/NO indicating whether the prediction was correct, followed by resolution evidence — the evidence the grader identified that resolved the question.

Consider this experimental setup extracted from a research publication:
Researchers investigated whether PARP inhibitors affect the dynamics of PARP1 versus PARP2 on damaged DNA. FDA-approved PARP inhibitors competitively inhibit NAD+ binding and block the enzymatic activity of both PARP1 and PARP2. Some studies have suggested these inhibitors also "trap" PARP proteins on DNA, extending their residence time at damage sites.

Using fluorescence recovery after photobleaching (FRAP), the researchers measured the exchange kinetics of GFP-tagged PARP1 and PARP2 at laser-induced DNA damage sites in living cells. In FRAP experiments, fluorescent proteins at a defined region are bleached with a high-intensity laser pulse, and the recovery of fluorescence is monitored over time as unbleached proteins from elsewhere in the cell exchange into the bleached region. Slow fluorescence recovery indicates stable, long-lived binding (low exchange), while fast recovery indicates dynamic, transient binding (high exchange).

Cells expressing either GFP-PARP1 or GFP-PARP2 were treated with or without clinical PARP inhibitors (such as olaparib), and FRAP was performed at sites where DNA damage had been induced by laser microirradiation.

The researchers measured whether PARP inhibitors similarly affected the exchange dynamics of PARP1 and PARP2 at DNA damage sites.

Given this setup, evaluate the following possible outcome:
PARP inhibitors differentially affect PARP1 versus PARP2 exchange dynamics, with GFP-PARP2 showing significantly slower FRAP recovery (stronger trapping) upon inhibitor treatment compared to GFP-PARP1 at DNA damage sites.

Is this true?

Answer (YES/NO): YES